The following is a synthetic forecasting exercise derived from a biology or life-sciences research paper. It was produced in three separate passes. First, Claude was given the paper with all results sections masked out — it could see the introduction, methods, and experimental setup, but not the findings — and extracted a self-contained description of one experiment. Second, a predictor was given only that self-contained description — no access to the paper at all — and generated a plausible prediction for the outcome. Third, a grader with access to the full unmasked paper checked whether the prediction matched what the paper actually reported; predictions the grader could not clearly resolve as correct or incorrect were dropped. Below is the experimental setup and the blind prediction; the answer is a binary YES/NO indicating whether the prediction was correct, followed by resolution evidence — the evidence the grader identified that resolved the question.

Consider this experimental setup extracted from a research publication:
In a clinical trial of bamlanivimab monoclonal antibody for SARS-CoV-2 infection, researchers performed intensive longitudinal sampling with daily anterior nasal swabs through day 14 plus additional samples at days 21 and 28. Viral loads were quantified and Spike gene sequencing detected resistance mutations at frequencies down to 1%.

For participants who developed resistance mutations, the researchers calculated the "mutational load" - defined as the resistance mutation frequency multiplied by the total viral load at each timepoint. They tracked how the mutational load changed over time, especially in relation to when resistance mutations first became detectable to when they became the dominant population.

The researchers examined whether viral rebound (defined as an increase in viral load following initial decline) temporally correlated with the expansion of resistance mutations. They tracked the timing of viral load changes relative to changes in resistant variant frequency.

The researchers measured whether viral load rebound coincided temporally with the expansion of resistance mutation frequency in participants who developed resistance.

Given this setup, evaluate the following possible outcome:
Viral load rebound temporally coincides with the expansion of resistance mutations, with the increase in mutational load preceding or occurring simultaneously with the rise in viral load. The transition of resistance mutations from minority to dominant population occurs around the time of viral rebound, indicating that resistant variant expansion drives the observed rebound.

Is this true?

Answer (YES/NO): YES